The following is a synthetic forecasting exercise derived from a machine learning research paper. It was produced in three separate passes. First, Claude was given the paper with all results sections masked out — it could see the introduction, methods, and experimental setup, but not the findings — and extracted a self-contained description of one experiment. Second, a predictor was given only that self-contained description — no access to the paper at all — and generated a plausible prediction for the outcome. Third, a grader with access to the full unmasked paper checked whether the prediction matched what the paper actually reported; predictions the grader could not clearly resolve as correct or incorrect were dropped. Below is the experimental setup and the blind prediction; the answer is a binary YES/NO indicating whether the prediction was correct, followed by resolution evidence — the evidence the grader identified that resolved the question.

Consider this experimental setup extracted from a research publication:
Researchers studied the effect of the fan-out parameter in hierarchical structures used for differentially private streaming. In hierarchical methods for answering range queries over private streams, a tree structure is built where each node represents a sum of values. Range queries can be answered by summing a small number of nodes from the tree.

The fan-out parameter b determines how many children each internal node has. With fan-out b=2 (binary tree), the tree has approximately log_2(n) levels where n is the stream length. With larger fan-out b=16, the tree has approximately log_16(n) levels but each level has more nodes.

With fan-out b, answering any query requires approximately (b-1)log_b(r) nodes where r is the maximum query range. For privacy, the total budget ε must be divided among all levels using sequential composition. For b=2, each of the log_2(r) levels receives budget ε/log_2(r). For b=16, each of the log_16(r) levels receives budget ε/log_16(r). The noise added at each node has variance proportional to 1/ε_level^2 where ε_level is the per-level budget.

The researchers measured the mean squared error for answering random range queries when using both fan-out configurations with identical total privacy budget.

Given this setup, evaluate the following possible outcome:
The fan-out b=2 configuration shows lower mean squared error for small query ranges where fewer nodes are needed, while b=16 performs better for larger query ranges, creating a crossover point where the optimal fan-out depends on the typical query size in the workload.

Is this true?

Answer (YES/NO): NO